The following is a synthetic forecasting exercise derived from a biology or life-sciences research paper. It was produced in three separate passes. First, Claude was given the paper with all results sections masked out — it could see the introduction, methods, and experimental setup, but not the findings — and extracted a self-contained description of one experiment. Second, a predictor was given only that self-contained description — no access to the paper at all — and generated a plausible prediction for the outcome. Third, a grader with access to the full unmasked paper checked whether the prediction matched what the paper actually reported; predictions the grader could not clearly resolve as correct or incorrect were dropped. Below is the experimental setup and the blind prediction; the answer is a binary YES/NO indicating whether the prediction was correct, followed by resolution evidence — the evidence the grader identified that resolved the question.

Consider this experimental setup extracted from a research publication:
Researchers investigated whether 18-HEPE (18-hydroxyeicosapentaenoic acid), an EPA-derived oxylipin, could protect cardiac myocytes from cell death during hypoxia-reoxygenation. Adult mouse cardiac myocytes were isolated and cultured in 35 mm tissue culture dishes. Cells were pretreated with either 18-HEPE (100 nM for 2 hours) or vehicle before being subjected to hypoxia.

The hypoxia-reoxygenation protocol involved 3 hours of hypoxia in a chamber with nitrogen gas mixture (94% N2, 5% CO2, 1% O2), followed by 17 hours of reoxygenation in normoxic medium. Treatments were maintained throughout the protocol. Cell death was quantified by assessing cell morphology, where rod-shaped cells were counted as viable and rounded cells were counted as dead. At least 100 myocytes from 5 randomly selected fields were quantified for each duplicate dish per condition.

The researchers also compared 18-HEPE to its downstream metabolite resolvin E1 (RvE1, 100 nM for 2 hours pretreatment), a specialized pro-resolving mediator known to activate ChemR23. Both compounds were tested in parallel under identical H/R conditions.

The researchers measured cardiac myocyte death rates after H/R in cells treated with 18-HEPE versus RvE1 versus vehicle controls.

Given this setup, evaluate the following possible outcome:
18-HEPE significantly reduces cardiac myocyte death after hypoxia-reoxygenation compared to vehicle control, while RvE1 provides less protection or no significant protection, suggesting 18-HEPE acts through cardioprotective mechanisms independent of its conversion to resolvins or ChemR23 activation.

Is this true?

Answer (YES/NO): NO